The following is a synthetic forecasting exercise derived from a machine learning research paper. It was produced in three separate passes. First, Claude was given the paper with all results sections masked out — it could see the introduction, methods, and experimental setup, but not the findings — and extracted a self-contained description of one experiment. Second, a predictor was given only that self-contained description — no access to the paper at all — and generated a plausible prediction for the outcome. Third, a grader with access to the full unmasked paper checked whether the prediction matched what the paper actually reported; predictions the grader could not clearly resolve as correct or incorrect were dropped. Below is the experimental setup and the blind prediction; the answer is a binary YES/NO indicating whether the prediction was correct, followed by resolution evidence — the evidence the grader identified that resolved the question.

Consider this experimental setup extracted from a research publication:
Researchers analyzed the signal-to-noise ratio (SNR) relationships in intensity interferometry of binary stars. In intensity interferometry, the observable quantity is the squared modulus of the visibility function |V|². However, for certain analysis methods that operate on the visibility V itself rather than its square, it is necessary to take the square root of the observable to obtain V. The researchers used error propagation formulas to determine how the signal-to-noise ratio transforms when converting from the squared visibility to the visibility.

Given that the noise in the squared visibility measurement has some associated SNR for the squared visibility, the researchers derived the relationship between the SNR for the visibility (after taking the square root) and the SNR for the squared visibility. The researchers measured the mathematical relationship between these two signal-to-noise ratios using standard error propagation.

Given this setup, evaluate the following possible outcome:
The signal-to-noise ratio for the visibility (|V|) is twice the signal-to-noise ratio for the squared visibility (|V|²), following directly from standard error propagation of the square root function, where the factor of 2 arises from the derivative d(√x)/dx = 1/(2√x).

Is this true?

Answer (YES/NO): YES